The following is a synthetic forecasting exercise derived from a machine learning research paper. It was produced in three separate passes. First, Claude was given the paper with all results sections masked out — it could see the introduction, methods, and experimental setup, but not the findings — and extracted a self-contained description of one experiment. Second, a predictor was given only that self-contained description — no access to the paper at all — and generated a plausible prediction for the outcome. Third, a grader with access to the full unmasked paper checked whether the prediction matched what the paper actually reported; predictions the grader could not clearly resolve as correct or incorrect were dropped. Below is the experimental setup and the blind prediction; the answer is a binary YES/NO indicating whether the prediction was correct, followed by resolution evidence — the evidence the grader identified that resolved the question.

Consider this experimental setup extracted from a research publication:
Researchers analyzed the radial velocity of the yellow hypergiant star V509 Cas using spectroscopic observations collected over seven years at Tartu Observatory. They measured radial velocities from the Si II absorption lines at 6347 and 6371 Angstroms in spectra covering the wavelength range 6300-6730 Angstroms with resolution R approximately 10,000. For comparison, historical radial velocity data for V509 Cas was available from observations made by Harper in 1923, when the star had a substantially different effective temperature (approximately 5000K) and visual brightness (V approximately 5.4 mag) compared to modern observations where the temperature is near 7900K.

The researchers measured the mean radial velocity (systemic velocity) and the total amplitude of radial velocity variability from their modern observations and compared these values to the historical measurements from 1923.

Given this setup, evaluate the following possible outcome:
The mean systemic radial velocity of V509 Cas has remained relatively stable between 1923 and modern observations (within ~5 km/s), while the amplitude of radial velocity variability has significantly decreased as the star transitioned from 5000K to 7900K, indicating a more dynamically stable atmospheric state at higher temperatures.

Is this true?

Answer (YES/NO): NO